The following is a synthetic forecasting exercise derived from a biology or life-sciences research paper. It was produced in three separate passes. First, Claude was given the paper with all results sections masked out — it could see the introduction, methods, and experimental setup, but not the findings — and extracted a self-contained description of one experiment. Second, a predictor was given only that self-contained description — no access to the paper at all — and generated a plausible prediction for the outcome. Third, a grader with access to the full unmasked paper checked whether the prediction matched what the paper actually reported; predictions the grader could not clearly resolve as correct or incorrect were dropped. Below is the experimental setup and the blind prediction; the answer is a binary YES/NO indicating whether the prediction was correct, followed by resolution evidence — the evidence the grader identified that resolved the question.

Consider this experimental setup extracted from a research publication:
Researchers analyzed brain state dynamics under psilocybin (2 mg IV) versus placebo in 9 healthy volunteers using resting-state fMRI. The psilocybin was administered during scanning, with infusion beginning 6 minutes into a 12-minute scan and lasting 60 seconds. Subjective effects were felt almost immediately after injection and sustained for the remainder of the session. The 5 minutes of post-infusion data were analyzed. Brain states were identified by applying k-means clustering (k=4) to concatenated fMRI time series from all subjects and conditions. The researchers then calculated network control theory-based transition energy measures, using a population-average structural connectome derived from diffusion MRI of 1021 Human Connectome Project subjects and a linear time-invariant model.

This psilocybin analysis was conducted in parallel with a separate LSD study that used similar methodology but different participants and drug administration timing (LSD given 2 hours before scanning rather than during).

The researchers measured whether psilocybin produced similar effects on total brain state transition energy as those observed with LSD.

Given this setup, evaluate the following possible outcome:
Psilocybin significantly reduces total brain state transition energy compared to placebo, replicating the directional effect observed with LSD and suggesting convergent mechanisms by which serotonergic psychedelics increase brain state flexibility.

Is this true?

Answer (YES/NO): YES